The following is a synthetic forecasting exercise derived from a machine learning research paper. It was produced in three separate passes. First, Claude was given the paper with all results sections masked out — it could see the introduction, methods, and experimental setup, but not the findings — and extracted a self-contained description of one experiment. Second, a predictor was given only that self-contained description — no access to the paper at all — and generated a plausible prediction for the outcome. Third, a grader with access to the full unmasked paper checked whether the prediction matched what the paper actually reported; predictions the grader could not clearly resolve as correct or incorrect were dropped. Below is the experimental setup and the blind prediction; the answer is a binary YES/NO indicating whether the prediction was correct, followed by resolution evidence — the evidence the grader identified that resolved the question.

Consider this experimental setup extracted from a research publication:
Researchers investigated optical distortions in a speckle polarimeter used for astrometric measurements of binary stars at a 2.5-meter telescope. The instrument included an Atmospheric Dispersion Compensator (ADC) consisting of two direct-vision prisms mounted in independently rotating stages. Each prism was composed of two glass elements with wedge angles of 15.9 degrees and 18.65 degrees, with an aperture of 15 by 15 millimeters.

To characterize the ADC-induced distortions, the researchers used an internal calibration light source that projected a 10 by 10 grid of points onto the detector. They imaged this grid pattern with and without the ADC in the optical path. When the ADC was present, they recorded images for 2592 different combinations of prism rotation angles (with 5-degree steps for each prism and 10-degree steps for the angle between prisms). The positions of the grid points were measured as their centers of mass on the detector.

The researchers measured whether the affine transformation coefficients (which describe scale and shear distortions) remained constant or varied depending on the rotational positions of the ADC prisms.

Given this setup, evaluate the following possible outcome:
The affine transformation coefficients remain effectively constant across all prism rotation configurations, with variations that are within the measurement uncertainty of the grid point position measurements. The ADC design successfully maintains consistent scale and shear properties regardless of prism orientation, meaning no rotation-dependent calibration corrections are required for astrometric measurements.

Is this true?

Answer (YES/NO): NO